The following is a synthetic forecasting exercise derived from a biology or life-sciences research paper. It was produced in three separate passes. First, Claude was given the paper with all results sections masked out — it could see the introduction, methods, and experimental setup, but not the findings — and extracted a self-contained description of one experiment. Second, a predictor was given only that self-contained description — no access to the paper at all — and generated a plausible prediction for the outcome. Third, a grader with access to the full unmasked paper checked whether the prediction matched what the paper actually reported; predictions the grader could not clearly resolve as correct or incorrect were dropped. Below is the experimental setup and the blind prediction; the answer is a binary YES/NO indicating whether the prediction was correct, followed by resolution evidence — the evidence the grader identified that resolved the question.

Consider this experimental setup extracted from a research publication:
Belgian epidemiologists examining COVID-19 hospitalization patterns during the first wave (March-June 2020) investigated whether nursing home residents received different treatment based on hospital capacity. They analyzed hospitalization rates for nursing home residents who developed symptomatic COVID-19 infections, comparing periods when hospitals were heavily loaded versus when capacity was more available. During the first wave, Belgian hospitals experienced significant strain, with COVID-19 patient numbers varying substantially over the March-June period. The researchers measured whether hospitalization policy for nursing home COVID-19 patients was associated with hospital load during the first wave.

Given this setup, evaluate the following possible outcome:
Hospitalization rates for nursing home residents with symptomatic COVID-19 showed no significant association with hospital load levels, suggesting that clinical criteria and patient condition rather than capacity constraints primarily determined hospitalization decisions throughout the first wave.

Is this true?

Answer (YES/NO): NO